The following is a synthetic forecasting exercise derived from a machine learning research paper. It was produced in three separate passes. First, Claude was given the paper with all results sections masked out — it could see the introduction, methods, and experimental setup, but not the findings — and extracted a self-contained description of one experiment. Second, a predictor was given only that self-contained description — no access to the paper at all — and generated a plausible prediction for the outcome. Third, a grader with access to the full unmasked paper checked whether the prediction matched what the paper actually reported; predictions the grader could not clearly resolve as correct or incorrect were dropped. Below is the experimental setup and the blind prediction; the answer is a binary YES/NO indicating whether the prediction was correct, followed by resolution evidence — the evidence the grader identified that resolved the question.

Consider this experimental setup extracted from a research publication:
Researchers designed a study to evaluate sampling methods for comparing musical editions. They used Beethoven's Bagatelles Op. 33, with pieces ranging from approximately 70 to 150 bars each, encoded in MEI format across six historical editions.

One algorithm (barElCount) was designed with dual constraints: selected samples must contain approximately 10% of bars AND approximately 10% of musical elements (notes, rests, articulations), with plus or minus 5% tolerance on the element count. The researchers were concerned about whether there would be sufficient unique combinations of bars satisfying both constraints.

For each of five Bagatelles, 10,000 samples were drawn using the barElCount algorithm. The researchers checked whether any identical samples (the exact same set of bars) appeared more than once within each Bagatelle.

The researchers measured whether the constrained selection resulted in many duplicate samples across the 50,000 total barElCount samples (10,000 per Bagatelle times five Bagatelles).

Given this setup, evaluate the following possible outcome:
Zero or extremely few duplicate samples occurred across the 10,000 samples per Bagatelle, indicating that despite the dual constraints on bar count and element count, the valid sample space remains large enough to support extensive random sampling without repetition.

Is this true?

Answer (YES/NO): YES